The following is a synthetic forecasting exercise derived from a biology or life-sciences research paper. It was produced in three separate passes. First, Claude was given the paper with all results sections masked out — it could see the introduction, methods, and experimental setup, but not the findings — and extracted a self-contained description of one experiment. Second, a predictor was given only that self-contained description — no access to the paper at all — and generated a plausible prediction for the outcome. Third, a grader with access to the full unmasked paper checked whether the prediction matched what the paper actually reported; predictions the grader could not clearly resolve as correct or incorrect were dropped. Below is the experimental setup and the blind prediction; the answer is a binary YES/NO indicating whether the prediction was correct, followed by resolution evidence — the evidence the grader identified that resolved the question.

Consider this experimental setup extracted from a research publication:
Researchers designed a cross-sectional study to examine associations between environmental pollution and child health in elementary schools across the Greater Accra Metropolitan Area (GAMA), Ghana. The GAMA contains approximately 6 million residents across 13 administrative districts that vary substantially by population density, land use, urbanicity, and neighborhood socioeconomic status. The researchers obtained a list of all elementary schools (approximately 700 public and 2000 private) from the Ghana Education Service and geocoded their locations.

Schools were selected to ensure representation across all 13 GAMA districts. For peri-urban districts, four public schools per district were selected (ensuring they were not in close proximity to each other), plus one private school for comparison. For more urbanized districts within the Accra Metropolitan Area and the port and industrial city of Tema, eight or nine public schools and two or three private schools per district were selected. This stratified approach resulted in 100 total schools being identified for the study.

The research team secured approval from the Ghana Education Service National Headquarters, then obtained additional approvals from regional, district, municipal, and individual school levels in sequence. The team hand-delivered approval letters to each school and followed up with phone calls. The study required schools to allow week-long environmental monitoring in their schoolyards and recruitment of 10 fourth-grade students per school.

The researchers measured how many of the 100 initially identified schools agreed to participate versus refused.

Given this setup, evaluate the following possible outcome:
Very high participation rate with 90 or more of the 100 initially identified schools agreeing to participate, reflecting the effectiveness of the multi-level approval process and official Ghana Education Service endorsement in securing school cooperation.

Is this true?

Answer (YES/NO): YES